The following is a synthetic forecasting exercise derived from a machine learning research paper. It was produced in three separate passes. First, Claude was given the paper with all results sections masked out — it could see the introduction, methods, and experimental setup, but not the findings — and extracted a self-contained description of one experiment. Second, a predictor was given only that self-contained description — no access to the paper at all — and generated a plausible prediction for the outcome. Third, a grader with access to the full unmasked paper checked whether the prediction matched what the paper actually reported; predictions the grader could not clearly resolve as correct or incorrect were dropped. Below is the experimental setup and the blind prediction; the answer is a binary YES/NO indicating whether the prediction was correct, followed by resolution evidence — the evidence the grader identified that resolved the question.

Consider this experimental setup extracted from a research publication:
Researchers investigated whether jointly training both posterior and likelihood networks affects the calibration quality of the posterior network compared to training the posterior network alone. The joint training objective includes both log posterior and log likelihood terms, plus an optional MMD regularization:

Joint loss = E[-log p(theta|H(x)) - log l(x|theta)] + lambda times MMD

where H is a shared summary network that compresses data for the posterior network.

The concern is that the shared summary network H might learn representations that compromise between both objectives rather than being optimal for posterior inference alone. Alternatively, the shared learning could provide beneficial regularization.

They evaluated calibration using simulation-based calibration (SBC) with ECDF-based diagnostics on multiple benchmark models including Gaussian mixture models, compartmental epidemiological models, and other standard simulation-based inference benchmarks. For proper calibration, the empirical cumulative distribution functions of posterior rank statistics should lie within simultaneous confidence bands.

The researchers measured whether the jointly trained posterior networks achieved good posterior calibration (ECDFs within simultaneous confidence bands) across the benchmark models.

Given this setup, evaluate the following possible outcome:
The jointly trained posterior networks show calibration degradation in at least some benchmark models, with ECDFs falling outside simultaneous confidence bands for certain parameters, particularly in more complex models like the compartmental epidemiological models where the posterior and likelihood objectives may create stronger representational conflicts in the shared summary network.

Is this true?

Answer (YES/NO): NO